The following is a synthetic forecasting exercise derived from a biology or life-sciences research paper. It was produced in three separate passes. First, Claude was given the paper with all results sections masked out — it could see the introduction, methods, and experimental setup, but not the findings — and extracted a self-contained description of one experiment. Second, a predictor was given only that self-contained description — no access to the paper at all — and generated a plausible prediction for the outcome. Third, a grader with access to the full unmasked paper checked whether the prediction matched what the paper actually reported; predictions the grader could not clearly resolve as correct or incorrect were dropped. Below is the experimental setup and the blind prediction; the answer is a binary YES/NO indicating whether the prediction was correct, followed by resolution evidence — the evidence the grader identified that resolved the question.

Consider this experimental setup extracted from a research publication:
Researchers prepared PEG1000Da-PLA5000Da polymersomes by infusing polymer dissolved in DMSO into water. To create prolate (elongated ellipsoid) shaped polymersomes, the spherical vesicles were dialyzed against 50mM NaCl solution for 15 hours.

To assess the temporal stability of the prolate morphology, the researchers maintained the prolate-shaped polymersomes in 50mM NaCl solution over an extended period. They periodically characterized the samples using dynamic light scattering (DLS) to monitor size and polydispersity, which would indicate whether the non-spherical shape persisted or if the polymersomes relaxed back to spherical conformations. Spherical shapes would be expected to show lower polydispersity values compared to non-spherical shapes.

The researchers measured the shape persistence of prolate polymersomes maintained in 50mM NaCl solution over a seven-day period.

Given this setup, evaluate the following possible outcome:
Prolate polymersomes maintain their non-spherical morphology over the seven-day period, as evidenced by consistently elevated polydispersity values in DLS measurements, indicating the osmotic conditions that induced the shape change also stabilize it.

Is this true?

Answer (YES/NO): NO